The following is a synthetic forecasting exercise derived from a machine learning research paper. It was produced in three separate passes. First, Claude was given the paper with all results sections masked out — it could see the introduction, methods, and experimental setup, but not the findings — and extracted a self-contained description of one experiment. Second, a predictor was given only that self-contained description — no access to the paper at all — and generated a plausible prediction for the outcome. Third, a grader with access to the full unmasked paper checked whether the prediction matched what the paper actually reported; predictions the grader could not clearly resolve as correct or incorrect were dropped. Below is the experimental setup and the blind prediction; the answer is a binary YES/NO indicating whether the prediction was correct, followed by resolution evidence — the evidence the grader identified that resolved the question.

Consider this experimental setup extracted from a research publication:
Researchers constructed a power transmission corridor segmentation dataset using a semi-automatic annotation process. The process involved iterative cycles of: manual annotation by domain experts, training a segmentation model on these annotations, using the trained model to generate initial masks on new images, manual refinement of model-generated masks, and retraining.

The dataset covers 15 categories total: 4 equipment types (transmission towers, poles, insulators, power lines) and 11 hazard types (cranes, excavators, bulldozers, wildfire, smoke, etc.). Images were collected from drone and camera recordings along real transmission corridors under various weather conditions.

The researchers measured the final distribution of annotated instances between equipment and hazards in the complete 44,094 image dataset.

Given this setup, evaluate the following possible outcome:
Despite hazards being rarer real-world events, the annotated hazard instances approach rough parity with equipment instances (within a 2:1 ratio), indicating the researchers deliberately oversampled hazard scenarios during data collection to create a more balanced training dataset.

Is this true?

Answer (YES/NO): NO